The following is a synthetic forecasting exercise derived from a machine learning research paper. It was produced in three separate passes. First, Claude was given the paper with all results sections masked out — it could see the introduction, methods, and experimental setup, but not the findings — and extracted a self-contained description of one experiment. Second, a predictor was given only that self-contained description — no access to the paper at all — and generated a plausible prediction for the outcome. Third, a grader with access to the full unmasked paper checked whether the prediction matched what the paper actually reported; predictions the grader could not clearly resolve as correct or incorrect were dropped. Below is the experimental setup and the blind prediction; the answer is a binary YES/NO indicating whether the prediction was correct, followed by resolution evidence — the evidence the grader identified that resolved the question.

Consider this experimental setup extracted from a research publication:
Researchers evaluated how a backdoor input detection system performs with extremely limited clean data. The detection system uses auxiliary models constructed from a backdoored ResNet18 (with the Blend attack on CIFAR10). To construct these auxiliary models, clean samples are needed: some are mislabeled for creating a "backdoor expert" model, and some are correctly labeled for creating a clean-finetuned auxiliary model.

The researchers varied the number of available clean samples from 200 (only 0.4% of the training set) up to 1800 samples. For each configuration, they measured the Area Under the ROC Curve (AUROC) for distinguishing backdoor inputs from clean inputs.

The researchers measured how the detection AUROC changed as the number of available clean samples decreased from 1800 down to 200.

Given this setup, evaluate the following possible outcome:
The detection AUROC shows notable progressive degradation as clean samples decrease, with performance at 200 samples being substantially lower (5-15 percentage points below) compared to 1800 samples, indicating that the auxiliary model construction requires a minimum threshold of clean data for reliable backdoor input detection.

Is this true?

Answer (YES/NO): NO